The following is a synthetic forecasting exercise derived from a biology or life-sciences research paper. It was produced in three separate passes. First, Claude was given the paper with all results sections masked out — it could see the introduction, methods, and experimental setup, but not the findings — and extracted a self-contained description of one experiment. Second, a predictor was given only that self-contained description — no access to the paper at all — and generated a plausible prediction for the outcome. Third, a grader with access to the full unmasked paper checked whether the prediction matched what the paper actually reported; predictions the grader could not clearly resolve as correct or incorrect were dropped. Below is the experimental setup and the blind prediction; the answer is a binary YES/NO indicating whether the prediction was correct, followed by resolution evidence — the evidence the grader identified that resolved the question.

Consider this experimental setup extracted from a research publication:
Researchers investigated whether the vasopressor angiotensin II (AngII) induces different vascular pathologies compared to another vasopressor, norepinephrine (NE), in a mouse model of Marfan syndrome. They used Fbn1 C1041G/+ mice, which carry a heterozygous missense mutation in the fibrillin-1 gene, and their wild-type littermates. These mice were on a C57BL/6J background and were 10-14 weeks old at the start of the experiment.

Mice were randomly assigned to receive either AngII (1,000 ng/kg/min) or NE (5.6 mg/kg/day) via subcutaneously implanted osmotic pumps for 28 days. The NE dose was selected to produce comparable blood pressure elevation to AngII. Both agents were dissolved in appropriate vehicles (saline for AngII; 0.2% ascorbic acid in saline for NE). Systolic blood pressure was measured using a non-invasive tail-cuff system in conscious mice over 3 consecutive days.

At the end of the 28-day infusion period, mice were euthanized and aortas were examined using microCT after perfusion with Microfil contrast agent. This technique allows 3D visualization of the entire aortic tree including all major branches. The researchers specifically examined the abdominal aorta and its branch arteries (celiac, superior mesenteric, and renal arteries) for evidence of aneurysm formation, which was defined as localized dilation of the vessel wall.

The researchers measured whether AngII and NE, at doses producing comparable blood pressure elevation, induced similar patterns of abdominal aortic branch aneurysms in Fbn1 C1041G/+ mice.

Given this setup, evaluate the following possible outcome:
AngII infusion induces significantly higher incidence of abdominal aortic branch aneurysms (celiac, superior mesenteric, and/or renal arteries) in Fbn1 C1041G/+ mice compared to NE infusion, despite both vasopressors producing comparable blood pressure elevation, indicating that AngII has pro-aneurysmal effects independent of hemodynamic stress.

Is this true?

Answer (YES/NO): YES